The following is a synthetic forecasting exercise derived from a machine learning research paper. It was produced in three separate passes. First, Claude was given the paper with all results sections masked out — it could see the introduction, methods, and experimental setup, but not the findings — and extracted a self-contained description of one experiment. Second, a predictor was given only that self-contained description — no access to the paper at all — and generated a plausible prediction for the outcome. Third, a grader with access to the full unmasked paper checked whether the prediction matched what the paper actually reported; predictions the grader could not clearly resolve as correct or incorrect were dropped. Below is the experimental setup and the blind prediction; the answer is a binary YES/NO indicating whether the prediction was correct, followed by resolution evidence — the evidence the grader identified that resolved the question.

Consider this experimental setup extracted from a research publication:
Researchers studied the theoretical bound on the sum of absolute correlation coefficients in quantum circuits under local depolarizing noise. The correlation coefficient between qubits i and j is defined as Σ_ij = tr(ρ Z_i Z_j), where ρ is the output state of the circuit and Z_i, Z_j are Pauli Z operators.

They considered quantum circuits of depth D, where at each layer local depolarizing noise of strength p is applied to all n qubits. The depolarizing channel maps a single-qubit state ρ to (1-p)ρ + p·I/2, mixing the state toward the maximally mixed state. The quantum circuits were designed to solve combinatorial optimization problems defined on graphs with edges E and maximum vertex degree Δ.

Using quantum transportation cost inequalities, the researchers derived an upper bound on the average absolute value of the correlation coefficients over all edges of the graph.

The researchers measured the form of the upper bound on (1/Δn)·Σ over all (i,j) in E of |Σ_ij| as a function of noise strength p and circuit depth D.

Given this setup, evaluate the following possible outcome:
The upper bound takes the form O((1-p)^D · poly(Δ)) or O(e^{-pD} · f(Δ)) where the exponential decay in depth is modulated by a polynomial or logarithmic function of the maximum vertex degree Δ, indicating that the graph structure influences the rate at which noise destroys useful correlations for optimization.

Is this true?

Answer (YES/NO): NO